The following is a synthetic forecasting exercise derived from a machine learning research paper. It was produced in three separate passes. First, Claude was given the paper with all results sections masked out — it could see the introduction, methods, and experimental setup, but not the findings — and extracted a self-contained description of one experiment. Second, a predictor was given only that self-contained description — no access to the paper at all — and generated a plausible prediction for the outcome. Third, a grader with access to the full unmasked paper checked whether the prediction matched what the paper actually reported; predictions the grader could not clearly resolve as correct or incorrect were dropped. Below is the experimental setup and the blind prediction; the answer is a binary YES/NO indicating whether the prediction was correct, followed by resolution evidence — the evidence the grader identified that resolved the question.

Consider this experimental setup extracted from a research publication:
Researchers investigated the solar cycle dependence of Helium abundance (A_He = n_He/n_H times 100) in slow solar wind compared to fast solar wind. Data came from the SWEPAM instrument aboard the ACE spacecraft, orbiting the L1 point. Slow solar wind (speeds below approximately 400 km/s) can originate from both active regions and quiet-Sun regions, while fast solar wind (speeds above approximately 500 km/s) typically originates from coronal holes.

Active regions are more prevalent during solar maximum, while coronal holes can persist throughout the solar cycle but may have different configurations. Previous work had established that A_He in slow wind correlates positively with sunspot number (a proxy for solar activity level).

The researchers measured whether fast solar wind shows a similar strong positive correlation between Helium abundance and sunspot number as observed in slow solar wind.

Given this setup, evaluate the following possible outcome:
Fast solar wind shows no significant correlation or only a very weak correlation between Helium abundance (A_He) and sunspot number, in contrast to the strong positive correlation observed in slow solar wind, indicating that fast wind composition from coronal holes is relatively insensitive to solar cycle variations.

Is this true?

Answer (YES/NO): YES